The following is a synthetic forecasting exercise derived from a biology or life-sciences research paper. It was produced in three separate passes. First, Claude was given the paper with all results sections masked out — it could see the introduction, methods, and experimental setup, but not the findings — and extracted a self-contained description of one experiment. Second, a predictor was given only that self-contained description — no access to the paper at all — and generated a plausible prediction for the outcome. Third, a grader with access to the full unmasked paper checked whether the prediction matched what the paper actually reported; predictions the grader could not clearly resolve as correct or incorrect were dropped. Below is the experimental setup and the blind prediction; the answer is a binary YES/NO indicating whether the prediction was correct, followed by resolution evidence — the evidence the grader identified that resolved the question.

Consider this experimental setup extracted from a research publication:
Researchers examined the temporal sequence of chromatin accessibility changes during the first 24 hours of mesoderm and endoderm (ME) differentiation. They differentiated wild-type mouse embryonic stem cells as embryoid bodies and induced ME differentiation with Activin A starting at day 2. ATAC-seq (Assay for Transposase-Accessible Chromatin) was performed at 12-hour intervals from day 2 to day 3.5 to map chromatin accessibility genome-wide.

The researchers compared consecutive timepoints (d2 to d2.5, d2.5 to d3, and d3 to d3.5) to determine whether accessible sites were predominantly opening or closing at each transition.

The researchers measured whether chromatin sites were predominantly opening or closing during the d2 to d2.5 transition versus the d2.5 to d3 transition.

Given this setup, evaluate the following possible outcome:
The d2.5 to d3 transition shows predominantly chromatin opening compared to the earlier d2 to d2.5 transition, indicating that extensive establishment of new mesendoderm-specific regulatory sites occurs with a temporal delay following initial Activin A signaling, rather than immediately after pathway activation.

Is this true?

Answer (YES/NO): YES